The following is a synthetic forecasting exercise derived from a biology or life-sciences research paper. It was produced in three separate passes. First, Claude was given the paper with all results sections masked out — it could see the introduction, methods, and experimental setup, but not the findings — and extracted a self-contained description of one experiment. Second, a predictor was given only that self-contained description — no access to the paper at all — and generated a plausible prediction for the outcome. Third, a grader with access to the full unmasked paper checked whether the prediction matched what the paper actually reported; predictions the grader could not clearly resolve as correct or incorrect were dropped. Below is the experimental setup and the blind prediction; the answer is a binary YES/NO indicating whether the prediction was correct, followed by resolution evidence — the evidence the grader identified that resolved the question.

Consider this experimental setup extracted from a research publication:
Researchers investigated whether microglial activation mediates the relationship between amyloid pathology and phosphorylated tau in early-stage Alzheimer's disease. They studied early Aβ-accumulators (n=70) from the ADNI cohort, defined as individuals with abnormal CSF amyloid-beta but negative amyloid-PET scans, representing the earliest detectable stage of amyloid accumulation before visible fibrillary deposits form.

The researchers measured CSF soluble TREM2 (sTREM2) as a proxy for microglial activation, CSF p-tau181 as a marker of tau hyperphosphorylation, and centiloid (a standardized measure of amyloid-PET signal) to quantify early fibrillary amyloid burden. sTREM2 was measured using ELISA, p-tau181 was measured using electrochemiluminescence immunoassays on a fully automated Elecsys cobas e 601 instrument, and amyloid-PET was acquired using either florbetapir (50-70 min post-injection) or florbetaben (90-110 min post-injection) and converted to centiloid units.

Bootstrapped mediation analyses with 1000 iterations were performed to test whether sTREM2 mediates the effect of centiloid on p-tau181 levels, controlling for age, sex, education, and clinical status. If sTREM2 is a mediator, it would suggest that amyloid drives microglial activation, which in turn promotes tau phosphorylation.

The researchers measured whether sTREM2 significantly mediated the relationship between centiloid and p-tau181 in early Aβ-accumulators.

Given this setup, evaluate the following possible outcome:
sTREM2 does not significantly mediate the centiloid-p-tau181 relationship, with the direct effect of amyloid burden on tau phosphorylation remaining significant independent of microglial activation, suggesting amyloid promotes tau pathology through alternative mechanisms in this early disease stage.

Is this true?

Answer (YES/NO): NO